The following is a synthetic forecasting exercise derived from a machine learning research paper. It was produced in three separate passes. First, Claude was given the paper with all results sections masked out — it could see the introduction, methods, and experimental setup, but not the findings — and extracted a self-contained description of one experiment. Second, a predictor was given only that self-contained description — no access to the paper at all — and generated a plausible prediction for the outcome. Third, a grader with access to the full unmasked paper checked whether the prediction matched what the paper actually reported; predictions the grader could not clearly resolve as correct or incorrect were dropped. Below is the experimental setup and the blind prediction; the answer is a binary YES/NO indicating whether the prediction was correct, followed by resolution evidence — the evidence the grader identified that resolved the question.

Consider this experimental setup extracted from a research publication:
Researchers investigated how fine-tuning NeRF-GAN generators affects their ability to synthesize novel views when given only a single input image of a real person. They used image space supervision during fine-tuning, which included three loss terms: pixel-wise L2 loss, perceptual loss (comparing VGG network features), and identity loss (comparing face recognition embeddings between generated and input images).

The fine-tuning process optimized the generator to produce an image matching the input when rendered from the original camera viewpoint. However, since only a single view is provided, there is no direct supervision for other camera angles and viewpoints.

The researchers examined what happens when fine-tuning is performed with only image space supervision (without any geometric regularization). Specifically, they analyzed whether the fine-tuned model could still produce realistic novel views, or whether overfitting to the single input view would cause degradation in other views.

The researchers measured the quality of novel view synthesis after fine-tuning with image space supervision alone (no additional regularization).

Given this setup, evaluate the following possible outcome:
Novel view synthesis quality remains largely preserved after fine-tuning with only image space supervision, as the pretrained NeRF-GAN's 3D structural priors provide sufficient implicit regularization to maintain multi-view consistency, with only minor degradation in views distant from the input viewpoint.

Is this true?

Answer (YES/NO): NO